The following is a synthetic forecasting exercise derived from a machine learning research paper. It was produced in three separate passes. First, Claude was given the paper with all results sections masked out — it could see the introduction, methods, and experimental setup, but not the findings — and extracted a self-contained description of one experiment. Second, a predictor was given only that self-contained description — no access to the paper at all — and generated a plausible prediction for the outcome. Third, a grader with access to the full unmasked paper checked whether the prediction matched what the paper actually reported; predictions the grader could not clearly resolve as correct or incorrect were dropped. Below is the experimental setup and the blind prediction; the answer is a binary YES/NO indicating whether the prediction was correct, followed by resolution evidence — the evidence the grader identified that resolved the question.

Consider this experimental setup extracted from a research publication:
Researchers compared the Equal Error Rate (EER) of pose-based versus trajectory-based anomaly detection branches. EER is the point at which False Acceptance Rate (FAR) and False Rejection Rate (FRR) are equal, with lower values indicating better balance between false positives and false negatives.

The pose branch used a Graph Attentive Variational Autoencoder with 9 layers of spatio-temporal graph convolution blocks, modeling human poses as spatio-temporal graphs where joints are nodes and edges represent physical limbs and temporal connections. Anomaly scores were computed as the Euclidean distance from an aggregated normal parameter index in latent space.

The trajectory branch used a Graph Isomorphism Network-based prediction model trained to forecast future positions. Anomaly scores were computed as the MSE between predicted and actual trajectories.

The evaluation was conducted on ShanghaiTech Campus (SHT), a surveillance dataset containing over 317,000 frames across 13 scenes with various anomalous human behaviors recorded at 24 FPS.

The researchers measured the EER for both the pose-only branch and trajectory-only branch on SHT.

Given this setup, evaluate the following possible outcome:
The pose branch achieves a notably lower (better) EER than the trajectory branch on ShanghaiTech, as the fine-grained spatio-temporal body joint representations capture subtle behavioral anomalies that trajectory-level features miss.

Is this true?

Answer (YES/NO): YES